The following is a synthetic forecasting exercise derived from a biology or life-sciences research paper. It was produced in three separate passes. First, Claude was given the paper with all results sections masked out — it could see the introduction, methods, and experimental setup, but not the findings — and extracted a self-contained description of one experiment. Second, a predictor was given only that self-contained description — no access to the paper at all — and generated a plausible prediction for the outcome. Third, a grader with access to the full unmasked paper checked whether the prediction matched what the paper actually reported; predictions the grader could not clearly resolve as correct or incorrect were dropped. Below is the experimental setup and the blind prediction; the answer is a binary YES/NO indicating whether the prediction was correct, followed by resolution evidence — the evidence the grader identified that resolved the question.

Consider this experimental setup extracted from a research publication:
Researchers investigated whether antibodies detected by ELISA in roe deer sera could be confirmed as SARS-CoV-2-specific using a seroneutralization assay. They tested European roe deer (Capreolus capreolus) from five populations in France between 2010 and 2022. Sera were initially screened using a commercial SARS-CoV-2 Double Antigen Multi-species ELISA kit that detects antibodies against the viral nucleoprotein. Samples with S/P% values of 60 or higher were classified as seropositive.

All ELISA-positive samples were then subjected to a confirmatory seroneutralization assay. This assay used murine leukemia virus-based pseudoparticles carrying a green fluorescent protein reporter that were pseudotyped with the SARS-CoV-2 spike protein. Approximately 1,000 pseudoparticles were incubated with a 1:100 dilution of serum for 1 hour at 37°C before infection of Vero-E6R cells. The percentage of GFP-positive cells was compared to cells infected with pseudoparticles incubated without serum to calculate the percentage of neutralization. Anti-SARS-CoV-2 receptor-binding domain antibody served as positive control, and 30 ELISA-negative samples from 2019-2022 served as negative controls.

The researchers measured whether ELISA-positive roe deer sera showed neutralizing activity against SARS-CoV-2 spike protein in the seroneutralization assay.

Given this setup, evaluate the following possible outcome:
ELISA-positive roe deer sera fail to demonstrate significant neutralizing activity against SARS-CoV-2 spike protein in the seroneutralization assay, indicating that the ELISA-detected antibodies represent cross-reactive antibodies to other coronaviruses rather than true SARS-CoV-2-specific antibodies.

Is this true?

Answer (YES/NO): YES